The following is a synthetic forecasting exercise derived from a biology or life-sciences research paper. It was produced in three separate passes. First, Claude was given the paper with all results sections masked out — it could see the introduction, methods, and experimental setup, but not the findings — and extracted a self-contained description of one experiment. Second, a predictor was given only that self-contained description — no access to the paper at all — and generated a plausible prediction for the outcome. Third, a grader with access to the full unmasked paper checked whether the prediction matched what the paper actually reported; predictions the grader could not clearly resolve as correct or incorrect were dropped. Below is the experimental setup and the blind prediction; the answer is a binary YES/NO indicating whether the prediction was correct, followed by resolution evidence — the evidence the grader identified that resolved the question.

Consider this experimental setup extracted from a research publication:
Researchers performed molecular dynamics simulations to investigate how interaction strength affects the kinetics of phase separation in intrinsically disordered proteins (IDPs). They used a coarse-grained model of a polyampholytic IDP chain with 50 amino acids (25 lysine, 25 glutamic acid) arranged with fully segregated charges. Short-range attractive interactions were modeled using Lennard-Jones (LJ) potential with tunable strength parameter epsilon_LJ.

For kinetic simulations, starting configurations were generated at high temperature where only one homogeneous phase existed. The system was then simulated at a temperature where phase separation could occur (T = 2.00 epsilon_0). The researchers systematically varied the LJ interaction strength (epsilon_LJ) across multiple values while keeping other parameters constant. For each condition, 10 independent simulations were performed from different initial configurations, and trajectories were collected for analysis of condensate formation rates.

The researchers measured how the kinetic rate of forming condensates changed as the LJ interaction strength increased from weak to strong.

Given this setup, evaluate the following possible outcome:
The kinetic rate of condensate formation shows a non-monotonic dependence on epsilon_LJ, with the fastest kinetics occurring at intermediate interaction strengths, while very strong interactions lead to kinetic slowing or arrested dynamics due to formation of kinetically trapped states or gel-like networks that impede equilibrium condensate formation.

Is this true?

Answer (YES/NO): NO